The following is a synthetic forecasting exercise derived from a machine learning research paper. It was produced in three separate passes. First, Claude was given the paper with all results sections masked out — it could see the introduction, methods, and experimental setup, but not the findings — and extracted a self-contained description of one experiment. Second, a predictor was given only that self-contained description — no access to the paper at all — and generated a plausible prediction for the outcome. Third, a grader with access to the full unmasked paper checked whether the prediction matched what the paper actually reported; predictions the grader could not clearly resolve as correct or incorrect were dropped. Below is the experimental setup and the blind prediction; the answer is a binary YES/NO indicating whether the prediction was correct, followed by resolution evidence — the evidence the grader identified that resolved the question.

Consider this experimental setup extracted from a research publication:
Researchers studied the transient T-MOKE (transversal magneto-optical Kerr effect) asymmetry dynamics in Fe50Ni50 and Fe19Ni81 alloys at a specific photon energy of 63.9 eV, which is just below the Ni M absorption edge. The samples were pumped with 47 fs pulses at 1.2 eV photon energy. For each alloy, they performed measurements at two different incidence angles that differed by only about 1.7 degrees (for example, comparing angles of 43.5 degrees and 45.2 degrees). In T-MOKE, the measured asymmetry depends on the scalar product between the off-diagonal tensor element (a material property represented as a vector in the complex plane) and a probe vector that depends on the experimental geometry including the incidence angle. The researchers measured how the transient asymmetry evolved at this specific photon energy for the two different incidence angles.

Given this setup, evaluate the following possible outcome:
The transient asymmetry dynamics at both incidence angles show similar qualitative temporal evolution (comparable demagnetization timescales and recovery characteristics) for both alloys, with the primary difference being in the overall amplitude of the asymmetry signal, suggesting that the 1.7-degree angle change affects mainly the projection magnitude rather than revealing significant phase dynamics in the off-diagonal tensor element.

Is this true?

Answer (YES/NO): NO